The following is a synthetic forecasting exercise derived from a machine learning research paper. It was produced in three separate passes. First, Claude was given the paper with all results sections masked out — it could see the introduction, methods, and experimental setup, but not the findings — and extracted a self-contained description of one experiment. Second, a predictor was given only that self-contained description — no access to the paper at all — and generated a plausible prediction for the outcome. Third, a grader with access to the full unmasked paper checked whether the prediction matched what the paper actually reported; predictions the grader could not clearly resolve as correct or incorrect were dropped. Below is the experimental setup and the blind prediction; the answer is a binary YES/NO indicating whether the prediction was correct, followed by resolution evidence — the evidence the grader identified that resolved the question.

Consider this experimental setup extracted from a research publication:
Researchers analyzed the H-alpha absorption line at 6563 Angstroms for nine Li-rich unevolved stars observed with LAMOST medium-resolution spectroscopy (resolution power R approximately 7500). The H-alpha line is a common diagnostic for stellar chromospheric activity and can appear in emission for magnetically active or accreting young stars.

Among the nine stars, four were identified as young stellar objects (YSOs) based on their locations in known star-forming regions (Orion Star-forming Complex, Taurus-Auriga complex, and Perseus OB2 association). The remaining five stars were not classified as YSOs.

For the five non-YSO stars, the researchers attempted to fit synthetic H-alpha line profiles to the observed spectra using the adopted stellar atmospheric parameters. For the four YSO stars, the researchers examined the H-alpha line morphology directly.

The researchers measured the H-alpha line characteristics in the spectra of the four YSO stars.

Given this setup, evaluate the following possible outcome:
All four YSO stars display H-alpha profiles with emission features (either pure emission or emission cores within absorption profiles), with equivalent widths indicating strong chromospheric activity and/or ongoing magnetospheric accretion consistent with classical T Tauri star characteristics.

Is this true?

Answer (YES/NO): NO